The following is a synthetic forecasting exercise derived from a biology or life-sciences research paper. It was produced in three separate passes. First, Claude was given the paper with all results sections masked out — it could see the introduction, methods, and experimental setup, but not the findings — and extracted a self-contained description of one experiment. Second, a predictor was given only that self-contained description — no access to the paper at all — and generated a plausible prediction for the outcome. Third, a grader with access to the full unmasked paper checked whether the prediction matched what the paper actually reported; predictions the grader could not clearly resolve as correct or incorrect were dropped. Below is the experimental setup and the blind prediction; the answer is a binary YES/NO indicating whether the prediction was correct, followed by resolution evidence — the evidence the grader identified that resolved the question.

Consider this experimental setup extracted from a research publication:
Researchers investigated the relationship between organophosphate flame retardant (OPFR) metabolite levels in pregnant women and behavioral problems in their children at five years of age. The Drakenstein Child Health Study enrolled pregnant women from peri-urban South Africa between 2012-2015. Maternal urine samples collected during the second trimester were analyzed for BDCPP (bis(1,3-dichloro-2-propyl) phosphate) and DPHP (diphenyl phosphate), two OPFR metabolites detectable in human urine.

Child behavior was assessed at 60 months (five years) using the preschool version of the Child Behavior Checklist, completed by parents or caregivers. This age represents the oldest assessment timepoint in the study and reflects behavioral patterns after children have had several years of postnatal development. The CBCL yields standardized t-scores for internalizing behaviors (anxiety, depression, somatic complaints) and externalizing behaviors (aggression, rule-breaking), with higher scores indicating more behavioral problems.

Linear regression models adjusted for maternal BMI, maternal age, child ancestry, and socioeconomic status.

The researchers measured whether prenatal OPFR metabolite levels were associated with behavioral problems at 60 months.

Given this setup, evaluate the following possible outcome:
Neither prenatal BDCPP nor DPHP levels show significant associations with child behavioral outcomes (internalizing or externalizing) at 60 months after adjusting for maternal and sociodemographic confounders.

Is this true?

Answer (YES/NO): NO